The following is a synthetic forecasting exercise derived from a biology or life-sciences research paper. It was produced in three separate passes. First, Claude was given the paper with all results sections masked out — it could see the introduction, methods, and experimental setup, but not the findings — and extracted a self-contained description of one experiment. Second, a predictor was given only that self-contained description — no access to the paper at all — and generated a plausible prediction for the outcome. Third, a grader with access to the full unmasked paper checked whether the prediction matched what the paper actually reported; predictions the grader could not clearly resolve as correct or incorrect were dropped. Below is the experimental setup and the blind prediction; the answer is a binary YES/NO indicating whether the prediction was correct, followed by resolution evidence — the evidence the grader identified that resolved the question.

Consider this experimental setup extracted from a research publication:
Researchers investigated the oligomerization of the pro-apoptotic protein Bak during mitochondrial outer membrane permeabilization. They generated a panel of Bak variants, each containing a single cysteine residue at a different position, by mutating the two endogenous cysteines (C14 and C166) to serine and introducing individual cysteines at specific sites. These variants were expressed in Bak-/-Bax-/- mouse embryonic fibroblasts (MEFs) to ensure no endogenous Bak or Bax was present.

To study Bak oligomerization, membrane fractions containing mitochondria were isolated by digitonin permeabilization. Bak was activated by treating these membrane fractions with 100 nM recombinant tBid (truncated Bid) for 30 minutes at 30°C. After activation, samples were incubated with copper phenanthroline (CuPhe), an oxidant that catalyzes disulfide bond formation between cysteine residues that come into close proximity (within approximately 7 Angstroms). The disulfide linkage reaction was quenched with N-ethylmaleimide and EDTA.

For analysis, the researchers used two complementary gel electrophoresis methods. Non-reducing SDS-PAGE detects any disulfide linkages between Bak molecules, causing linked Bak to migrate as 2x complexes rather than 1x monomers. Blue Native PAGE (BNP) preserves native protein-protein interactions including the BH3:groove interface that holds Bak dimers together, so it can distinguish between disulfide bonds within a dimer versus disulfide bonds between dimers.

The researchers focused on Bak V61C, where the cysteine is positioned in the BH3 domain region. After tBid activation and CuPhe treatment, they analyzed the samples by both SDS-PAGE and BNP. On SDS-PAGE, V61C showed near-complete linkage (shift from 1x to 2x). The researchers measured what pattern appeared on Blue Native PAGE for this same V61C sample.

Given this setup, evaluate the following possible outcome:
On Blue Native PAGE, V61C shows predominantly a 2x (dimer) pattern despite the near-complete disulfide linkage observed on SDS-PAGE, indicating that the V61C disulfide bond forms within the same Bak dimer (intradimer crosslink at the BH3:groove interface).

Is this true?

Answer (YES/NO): NO